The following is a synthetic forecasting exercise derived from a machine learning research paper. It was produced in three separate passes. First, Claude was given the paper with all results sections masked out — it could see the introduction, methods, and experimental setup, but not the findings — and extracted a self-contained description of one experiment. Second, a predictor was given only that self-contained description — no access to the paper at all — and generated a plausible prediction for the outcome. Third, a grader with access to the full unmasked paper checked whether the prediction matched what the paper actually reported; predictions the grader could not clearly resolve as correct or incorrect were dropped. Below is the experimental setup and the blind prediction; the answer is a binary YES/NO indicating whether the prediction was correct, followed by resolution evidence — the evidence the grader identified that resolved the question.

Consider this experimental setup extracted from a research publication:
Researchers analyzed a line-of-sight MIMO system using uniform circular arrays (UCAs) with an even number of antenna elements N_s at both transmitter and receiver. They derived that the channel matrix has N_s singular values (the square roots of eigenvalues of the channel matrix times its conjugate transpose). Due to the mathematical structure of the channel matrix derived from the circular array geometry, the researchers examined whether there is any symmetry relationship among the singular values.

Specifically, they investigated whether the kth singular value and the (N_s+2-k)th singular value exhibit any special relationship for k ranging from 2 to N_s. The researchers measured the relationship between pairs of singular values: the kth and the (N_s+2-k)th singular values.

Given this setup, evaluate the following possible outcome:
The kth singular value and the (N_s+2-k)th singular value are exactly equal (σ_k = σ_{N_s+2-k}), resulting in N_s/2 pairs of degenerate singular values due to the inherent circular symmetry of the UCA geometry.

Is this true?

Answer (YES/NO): YES